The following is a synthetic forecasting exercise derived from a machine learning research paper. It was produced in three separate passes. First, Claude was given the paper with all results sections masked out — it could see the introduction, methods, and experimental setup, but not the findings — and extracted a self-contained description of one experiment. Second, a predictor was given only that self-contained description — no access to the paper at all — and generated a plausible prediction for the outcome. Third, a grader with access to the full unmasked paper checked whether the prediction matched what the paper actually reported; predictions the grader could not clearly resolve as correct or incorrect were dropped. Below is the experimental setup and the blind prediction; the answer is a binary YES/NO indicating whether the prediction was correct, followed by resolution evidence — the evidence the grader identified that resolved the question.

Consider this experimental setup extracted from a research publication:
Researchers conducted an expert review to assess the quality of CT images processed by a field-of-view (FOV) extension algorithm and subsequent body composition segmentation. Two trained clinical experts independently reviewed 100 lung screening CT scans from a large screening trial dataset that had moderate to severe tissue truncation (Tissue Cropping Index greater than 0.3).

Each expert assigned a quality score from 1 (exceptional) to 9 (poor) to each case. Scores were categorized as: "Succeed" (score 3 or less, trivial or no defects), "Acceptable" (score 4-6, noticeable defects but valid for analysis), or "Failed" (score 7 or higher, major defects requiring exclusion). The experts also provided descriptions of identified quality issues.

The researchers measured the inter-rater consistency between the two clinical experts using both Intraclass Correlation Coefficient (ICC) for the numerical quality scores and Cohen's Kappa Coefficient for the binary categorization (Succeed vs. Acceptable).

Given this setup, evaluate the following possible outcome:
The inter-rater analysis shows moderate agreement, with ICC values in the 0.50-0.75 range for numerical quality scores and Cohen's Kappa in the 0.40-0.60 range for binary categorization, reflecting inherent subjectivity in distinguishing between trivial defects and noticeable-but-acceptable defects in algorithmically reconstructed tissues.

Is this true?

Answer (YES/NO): NO